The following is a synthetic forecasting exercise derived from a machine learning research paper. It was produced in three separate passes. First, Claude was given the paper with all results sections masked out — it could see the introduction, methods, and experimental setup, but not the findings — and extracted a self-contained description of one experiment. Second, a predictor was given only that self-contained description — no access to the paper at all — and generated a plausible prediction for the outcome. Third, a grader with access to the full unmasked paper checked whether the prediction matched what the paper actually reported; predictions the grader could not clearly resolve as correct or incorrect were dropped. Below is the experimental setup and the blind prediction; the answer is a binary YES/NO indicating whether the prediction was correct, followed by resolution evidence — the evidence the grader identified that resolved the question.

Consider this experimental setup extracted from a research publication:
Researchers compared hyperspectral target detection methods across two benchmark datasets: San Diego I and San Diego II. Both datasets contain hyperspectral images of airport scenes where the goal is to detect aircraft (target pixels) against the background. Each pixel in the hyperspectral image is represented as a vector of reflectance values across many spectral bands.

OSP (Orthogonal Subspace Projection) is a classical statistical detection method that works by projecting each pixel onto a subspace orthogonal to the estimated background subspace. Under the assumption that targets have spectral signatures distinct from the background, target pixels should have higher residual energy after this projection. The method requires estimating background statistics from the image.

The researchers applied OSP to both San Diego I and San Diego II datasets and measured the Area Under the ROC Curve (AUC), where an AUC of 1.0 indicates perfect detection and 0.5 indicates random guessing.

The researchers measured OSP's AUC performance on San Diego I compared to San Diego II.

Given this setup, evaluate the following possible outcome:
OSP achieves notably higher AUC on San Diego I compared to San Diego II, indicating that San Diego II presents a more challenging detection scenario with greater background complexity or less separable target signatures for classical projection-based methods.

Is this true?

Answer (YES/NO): YES